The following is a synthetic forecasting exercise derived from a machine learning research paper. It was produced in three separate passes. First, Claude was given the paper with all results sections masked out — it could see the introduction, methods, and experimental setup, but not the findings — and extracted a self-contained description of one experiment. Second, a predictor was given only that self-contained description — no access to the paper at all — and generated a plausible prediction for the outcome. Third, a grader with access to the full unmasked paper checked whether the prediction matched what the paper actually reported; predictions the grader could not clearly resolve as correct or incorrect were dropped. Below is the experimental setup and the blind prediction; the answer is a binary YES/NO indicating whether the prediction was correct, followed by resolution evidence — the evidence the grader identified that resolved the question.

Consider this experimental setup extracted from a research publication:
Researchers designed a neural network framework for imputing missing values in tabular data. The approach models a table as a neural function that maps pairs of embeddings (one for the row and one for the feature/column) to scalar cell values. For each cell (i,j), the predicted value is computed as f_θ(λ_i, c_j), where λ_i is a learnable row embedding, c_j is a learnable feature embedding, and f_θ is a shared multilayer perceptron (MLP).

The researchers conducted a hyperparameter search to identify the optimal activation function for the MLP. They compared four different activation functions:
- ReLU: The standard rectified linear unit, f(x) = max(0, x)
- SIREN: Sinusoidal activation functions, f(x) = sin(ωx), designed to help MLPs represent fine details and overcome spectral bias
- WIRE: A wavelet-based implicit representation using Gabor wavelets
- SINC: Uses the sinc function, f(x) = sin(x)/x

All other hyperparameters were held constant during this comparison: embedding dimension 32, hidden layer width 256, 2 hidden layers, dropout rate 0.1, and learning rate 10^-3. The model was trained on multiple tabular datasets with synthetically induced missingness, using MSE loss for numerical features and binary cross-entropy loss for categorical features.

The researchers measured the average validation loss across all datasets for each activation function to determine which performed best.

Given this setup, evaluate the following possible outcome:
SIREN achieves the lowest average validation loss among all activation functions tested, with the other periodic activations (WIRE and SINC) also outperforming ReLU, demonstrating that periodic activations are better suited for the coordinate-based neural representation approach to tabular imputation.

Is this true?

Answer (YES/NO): NO